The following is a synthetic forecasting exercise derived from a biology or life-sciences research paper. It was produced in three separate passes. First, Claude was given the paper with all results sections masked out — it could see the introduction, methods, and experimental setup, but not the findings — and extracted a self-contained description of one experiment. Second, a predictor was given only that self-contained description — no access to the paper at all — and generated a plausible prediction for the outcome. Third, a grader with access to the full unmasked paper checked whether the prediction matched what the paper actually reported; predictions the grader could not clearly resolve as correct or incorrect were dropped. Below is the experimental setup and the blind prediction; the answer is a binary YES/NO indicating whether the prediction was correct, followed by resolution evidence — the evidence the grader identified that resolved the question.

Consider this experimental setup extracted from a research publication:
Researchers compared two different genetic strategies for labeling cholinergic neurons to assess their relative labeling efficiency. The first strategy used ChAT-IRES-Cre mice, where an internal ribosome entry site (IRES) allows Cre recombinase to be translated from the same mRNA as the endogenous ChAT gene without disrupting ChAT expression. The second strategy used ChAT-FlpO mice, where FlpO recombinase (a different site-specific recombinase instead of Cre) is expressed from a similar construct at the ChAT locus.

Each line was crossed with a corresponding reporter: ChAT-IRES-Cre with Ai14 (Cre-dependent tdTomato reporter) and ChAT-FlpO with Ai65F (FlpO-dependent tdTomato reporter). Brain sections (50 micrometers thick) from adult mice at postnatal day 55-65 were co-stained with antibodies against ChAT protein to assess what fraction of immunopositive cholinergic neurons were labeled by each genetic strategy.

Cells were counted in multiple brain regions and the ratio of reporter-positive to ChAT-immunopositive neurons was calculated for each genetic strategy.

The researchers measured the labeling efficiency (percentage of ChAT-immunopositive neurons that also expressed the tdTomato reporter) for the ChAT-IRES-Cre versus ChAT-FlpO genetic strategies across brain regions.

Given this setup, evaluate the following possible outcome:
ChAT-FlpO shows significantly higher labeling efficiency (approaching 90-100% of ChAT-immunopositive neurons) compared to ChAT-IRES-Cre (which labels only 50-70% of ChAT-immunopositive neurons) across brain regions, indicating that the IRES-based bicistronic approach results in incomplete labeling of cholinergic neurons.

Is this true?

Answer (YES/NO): NO